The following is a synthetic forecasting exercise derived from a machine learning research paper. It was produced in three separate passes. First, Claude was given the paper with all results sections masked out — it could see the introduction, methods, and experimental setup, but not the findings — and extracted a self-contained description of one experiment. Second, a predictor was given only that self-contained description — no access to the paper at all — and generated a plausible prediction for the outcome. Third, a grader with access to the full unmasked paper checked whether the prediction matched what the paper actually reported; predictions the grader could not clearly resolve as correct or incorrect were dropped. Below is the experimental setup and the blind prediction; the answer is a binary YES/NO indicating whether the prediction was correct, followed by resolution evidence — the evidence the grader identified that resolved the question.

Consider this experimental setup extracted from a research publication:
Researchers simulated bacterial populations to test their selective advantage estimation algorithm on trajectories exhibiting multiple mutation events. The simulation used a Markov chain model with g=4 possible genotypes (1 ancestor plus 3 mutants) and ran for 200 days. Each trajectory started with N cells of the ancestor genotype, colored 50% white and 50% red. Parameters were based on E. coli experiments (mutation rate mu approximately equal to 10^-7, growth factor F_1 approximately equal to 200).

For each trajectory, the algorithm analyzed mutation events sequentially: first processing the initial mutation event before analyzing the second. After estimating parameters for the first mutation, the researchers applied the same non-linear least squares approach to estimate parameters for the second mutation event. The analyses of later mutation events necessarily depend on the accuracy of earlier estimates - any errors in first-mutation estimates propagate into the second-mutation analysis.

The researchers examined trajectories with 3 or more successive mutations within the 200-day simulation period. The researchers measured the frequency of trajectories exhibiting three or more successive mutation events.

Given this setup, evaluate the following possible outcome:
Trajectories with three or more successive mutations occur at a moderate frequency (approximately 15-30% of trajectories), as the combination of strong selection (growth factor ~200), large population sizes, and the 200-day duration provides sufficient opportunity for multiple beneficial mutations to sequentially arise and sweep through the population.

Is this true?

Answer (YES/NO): NO